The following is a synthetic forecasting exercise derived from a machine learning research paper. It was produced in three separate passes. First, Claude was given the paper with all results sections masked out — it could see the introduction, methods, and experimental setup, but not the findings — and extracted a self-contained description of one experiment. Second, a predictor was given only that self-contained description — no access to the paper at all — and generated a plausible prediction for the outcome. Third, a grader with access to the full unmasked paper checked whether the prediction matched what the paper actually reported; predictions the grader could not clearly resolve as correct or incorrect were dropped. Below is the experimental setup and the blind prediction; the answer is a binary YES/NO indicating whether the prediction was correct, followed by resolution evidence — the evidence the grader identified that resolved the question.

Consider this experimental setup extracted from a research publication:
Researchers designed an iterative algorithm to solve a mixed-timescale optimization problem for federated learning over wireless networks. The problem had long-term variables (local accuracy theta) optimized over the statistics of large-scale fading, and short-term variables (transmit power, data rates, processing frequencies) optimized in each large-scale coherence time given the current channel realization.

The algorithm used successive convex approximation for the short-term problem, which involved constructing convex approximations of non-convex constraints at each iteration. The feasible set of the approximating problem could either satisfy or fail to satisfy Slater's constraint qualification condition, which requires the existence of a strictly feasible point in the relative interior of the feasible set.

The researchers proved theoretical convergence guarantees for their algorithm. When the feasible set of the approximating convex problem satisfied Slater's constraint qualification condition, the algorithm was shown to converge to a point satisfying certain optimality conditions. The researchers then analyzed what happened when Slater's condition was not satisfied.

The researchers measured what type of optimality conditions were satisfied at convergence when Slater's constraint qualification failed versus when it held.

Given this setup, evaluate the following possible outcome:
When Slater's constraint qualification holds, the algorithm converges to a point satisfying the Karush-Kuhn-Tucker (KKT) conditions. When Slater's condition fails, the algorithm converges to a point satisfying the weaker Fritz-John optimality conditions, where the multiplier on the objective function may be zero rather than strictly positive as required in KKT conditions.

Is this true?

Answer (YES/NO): YES